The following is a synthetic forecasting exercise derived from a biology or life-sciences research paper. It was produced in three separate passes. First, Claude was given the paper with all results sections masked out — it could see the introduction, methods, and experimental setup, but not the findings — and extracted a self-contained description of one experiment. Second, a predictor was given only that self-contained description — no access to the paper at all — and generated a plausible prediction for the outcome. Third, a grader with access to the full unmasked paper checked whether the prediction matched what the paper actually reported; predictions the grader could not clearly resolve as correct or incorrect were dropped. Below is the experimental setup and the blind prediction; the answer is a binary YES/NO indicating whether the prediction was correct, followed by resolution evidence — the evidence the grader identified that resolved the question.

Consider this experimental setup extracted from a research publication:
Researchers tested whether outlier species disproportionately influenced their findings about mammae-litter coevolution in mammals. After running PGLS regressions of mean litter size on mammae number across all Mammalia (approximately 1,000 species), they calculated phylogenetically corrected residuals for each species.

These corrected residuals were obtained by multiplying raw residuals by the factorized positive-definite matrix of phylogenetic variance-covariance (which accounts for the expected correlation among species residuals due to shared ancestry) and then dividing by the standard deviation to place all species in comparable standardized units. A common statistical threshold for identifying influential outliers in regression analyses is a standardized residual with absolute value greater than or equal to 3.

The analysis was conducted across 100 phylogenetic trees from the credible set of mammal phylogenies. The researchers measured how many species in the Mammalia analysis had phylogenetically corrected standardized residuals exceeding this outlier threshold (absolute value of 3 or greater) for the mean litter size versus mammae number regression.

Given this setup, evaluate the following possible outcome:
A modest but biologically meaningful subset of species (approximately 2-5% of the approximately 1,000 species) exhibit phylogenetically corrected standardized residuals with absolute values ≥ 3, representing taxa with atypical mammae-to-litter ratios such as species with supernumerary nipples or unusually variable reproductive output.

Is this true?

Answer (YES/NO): NO